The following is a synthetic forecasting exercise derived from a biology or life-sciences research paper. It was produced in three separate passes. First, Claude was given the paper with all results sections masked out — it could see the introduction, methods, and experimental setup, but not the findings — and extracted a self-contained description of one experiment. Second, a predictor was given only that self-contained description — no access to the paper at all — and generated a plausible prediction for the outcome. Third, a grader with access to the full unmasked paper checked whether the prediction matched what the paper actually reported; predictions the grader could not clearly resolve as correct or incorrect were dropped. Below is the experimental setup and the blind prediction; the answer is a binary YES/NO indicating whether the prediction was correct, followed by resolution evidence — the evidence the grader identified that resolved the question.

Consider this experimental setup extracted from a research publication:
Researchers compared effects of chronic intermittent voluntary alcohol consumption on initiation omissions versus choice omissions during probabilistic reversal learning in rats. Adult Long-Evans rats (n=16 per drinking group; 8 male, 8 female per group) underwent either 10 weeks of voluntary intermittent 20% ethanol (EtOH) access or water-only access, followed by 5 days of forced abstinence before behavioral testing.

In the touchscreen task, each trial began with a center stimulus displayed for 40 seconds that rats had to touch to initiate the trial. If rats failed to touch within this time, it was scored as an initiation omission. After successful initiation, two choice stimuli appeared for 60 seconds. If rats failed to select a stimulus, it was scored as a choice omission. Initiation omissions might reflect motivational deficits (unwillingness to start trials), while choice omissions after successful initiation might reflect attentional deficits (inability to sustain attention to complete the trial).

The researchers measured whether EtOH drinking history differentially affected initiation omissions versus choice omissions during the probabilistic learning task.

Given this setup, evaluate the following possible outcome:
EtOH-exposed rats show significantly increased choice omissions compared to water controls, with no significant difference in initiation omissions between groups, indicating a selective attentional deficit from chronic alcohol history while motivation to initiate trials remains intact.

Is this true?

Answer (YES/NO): NO